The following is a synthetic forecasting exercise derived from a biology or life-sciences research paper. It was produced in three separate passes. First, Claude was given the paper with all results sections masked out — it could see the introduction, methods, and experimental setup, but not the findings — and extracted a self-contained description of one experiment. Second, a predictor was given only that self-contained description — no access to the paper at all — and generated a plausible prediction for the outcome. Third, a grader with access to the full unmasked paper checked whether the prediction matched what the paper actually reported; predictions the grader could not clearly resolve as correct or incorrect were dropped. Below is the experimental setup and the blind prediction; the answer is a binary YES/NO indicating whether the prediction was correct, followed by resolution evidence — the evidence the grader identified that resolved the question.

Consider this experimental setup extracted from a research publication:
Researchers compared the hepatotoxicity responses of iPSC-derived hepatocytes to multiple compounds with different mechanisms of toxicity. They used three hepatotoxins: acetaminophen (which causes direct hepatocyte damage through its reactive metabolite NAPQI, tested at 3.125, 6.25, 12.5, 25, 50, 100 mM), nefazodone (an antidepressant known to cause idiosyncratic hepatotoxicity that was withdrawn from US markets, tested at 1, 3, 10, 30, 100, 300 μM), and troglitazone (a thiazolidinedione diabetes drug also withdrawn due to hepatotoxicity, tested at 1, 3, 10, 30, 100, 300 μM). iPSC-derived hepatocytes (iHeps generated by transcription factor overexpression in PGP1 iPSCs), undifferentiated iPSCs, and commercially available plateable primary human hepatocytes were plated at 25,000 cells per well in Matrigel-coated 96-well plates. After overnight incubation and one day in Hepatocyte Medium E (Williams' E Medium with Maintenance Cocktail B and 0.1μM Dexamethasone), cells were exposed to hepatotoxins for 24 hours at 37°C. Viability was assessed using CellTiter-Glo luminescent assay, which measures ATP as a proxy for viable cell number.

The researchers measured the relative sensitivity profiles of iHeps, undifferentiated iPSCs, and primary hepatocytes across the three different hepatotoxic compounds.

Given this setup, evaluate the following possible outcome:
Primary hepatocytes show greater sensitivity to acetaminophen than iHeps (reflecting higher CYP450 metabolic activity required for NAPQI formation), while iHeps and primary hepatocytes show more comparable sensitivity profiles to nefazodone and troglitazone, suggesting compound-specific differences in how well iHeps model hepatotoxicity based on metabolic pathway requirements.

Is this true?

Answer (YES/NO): NO